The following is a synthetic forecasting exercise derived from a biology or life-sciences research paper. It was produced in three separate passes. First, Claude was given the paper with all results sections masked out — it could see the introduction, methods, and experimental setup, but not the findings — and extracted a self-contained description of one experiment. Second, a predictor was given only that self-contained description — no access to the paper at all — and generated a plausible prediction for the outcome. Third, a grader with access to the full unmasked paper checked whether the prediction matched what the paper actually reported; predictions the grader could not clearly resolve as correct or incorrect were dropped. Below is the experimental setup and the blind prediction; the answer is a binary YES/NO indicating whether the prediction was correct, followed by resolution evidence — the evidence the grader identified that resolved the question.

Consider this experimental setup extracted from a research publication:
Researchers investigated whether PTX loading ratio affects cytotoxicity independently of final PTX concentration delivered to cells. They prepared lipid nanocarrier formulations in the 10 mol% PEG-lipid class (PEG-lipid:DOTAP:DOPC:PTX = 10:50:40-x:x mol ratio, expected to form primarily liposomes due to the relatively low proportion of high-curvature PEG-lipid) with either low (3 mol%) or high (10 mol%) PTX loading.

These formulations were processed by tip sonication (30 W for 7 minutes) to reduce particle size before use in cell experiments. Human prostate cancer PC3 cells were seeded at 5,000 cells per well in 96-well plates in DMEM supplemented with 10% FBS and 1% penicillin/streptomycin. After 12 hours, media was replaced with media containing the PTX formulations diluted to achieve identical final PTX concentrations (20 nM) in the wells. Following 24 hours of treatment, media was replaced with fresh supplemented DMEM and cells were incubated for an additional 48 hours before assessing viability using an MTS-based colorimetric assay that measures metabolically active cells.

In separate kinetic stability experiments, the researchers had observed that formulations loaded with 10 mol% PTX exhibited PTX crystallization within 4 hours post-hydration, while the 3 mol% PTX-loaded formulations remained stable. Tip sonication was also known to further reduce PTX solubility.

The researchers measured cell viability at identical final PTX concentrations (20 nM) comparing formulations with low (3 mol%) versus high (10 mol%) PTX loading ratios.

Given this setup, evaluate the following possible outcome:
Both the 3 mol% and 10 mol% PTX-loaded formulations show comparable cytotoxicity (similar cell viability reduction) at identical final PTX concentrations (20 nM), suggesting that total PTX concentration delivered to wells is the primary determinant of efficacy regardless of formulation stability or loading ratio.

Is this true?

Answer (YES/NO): NO